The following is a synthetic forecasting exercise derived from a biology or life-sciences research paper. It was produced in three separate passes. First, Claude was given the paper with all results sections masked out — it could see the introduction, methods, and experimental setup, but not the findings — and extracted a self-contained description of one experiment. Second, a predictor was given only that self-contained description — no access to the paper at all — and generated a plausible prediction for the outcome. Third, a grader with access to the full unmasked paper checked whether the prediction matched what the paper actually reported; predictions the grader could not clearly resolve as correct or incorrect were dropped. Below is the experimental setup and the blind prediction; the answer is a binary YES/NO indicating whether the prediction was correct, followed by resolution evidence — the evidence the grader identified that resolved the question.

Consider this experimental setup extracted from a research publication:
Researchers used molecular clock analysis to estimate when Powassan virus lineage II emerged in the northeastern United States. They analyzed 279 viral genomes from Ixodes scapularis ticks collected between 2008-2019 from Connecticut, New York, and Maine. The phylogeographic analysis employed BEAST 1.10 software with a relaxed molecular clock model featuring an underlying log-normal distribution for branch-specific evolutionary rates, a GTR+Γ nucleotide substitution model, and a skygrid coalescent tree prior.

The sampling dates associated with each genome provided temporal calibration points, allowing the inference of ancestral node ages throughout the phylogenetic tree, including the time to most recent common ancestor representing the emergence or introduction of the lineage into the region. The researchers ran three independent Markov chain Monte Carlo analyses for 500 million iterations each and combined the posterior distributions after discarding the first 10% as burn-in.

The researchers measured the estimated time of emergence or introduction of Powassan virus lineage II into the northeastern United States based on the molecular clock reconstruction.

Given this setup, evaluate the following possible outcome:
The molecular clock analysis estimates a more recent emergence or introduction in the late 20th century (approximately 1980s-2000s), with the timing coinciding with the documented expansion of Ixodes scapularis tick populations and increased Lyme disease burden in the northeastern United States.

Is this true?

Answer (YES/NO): NO